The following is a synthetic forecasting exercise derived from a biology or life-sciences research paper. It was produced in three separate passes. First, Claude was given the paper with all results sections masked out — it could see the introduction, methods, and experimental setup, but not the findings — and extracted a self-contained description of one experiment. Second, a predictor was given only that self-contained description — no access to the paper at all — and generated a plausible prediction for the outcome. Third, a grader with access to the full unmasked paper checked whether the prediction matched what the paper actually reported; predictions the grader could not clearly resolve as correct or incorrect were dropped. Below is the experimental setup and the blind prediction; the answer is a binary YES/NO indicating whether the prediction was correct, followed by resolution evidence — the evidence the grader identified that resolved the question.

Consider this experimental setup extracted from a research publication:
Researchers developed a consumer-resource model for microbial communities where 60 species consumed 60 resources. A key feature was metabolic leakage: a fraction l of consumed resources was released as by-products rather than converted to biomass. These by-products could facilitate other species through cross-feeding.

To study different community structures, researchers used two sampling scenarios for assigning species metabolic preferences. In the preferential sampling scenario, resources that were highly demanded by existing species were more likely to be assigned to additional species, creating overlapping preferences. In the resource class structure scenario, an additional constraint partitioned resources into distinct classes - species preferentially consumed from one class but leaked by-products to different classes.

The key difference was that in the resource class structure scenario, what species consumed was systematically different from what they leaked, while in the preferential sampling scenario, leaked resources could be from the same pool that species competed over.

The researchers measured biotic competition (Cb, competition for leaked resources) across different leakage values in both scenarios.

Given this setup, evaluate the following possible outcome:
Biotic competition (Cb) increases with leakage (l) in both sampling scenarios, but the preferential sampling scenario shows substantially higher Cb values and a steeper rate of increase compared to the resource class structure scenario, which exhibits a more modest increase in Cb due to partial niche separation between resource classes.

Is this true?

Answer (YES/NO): NO